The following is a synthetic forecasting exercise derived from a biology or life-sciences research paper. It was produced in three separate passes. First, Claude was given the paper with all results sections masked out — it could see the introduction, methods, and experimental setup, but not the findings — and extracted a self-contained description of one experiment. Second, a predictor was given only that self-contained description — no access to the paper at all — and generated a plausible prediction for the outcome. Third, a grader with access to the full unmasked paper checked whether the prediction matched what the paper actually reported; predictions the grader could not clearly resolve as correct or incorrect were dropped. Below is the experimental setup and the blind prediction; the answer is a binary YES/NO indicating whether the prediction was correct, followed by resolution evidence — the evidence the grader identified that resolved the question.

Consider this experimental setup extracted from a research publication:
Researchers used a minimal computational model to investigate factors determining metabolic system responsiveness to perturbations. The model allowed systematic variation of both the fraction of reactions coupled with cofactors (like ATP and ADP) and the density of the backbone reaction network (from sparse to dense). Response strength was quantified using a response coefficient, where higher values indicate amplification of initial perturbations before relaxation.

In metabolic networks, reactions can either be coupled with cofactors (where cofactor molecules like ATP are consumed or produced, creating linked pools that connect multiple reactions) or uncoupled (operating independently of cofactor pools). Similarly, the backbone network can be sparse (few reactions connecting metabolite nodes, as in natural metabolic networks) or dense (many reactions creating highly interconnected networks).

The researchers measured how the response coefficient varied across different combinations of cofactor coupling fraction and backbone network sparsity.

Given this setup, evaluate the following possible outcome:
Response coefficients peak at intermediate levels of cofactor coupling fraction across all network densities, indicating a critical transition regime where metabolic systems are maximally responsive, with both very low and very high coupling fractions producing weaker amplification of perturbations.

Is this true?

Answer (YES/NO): NO